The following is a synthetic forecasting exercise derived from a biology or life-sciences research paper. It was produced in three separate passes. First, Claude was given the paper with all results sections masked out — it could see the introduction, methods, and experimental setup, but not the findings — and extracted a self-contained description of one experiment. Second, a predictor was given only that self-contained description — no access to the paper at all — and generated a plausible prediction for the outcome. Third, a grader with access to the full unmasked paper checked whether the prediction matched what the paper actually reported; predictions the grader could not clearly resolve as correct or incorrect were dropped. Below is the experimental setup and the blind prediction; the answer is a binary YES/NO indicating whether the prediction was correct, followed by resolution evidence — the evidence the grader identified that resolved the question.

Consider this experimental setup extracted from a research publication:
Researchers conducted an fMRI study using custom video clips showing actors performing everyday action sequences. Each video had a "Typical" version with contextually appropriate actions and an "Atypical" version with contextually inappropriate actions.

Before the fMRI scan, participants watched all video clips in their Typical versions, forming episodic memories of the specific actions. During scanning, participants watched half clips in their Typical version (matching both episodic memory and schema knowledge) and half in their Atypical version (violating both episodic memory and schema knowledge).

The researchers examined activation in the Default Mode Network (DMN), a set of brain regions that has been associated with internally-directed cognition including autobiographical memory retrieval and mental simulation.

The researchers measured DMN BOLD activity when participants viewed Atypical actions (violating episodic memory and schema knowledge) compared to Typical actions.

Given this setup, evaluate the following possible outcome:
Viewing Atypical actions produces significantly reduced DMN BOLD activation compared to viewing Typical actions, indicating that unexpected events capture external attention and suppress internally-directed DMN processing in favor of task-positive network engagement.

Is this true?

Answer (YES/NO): NO